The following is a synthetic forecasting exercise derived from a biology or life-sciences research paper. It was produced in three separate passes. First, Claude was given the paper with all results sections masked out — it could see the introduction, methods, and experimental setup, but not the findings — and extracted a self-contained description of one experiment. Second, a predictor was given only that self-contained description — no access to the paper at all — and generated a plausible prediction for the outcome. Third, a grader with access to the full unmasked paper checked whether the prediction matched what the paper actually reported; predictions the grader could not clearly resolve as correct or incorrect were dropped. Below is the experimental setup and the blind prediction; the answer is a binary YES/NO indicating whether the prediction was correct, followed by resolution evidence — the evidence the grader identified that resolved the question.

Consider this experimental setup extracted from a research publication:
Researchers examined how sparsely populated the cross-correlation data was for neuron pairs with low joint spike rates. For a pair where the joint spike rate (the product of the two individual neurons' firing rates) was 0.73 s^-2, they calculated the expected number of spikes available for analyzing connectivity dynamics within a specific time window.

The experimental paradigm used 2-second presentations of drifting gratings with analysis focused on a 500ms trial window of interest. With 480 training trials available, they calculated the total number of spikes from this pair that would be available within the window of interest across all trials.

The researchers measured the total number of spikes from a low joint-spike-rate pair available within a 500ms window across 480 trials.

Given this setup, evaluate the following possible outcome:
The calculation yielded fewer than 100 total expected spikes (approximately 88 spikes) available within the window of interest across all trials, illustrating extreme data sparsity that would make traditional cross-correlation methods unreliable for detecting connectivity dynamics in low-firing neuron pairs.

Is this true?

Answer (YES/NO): NO